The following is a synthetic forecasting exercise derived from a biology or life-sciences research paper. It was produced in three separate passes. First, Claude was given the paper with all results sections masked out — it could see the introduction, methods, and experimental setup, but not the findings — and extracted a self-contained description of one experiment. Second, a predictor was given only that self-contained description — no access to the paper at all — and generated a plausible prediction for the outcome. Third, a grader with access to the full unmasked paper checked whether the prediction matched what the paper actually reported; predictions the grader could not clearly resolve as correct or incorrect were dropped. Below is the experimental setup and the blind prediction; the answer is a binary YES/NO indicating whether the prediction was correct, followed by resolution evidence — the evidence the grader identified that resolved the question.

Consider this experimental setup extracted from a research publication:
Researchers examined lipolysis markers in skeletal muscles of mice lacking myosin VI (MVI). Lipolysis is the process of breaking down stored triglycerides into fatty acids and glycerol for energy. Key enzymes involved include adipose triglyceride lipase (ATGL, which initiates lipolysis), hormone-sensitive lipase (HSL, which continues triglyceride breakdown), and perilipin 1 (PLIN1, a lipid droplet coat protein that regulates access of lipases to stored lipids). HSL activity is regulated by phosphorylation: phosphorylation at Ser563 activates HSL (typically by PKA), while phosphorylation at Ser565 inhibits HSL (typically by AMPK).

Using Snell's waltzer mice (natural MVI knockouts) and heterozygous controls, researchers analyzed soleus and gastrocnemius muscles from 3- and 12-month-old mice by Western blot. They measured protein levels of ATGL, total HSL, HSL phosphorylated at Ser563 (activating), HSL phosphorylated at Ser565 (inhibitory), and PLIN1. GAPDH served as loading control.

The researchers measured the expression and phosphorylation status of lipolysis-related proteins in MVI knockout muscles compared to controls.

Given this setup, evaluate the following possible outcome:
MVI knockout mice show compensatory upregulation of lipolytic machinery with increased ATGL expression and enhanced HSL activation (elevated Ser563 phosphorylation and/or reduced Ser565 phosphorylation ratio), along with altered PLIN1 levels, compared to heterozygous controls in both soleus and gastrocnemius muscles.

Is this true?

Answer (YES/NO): NO